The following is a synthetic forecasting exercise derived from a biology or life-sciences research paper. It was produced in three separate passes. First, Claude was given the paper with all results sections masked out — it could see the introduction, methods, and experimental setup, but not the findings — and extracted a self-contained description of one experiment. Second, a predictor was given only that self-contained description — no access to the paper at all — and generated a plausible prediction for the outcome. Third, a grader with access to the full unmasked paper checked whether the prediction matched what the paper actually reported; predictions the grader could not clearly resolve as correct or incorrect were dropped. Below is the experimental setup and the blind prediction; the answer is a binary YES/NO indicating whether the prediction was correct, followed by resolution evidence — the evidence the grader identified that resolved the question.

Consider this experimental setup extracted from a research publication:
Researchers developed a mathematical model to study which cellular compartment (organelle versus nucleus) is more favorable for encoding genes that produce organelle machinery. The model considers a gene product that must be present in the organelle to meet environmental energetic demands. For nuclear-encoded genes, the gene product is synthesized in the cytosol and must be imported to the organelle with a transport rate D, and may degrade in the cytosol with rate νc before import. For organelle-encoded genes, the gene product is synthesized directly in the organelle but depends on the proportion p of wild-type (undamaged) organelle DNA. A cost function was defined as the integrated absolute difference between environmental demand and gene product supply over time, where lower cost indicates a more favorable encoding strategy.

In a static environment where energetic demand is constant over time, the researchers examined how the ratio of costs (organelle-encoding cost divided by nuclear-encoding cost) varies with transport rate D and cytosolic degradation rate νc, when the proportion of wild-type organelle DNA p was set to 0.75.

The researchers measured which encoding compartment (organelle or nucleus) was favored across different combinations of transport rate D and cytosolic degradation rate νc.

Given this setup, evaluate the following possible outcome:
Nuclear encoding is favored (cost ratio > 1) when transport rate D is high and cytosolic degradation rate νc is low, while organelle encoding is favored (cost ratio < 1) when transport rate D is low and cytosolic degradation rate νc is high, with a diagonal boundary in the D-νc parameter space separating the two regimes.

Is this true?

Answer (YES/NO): YES